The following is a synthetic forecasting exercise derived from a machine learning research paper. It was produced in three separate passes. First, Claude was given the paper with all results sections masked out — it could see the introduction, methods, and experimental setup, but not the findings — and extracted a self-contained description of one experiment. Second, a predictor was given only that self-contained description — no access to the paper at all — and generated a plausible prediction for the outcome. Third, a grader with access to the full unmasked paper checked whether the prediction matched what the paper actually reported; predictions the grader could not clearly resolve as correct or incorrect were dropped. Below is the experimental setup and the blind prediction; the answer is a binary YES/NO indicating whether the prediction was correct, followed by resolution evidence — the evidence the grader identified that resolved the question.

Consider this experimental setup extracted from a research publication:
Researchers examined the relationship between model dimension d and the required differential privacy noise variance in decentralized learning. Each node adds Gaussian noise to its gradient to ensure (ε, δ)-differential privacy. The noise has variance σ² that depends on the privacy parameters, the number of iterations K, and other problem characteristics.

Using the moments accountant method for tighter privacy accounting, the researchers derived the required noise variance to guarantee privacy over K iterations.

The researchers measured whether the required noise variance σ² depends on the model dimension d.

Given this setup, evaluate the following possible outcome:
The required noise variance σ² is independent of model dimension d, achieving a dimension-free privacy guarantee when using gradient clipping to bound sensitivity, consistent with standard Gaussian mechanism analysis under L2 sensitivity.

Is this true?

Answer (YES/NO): YES